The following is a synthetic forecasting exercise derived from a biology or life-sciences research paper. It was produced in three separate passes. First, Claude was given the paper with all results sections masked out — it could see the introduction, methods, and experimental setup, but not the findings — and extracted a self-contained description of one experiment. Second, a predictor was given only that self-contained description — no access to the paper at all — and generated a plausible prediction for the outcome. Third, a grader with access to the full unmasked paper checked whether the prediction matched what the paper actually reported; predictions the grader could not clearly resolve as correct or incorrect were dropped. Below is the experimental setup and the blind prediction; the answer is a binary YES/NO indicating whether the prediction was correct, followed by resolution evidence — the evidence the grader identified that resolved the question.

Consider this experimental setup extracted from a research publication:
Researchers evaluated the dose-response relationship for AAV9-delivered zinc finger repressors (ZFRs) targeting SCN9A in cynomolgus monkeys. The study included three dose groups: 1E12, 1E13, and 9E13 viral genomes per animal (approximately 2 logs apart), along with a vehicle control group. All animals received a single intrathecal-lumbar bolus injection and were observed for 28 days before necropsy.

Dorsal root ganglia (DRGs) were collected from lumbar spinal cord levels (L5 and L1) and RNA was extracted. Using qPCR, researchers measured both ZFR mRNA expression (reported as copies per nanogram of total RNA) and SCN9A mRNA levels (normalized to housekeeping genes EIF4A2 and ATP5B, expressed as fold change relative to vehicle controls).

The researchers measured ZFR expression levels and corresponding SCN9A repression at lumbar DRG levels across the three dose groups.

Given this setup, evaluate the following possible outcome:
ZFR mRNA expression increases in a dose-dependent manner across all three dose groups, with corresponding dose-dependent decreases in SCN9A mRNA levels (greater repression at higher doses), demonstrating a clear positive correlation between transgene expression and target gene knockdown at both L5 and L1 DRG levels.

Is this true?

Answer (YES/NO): YES